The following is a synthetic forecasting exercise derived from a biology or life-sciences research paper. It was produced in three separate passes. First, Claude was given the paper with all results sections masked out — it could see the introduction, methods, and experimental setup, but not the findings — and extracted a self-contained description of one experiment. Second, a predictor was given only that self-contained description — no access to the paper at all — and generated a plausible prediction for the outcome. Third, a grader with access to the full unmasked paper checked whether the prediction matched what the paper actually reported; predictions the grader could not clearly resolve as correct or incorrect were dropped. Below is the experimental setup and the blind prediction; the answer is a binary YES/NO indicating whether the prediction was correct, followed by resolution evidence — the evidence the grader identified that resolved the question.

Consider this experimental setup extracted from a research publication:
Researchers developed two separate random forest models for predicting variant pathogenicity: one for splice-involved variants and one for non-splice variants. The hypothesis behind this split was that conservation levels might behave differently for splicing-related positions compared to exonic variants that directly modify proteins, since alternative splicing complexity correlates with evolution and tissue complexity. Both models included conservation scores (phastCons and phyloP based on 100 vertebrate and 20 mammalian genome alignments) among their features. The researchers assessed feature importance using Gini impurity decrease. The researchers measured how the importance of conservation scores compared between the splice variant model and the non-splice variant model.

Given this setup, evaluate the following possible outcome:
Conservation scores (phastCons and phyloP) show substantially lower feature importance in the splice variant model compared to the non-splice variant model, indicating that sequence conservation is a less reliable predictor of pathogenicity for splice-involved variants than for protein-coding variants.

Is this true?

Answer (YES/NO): YES